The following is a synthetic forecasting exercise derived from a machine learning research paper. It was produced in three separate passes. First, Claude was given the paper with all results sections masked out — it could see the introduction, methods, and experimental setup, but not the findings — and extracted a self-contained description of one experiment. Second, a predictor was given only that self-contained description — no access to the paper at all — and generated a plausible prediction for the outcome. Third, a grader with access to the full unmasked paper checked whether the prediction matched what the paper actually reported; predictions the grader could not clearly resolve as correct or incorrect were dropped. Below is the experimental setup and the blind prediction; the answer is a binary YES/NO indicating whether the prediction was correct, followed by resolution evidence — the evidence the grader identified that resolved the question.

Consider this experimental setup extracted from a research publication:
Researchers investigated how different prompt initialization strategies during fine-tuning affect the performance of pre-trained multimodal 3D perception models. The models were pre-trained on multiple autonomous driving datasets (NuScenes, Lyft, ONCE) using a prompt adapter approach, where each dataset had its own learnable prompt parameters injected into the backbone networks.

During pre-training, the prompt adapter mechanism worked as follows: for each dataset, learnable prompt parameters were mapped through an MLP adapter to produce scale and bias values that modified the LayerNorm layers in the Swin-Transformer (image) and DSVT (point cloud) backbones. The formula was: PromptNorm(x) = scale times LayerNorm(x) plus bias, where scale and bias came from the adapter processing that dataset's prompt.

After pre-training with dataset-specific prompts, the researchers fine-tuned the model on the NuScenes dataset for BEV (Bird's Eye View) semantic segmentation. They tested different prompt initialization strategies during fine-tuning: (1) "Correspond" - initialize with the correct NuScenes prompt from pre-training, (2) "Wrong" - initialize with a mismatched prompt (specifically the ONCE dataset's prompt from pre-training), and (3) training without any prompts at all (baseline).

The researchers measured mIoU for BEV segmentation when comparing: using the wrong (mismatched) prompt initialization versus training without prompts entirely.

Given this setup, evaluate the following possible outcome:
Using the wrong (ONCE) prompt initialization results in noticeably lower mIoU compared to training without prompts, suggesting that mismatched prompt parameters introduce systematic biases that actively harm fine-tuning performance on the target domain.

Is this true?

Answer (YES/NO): NO